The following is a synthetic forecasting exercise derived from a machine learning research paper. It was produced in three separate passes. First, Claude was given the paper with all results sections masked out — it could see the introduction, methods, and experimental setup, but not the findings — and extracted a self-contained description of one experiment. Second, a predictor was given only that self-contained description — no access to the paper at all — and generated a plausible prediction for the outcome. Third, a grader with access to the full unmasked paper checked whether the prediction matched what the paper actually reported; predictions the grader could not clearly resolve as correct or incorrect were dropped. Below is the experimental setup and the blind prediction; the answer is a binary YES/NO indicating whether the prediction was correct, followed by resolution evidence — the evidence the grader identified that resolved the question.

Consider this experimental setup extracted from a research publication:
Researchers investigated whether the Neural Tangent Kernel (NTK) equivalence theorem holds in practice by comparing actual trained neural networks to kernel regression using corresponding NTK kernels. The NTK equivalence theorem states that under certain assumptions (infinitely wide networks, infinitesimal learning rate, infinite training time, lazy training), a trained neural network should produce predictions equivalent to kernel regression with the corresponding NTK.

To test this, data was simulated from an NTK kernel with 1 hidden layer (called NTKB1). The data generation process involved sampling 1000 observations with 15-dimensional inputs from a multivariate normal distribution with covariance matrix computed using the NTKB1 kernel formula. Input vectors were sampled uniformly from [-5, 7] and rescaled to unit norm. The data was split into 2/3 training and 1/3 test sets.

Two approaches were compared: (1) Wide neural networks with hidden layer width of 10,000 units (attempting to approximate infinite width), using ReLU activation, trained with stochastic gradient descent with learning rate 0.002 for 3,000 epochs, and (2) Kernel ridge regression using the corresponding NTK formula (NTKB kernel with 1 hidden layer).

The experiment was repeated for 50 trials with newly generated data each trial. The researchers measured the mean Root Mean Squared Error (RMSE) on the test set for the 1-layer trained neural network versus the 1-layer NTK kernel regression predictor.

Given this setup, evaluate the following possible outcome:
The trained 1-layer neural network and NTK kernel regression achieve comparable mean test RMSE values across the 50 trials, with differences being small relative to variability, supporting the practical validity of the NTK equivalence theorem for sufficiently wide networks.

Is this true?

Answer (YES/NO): NO